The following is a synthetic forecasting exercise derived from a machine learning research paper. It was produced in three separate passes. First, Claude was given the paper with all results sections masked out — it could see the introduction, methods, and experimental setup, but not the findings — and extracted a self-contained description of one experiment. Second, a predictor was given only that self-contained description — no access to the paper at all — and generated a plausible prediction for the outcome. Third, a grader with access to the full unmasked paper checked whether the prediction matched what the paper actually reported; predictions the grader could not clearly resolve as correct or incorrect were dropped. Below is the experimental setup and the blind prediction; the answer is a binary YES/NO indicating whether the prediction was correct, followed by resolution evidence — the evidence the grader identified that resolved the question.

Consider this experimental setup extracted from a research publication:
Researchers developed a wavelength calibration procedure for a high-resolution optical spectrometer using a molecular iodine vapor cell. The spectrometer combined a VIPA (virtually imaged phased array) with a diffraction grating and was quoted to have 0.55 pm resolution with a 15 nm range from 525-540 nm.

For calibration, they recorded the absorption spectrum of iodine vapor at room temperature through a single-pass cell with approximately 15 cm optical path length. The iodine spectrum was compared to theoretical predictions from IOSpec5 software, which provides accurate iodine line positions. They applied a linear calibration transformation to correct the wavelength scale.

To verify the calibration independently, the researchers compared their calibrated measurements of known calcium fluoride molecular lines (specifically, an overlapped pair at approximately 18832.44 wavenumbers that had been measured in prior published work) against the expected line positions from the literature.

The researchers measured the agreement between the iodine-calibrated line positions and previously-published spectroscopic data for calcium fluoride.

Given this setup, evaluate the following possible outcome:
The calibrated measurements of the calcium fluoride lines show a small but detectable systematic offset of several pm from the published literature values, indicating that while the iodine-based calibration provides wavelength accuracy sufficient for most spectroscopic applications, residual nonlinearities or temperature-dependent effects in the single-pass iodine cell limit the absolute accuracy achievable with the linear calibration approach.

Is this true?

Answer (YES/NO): NO